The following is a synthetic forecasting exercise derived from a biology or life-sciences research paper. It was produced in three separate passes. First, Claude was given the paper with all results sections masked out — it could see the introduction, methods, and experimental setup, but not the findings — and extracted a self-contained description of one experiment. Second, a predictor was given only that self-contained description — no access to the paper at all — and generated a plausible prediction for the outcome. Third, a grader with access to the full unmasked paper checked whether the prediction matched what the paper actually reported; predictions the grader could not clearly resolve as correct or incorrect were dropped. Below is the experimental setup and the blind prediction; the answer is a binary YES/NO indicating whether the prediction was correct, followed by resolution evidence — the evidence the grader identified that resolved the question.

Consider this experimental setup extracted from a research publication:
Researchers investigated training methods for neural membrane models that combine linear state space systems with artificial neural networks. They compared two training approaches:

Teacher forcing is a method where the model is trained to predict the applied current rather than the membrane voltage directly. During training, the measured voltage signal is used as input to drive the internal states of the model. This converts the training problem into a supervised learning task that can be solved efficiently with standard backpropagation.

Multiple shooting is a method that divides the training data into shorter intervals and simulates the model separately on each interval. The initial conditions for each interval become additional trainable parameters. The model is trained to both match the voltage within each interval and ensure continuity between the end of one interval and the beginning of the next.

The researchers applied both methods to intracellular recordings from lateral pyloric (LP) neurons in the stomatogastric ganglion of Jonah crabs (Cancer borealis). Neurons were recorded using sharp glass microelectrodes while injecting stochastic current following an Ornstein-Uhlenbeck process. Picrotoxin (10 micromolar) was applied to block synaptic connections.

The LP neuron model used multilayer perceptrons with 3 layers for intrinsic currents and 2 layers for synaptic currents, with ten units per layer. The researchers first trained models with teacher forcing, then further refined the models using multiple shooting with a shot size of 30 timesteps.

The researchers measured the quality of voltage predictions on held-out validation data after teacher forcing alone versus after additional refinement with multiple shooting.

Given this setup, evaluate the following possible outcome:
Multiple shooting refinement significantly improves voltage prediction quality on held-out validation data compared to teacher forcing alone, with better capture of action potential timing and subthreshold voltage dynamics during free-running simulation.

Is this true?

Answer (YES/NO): YES